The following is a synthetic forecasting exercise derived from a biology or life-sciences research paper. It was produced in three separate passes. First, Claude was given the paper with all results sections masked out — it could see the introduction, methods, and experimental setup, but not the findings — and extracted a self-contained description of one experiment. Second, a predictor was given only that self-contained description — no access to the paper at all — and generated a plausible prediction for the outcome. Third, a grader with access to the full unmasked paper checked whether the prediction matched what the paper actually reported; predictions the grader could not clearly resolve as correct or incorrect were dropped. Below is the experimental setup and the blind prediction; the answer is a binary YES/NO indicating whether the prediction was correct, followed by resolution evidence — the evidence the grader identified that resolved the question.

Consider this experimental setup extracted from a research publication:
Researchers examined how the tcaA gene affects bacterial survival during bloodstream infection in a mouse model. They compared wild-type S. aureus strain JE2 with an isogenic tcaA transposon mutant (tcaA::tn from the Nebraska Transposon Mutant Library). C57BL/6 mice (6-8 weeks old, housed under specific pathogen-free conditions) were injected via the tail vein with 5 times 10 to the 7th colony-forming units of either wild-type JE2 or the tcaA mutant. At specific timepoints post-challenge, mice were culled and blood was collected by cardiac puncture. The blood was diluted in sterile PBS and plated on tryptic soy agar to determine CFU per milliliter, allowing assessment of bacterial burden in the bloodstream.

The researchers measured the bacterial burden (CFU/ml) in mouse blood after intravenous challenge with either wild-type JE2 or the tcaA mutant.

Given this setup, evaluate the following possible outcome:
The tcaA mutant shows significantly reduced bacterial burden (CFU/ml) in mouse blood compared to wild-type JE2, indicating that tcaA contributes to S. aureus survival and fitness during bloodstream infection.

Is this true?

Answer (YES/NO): NO